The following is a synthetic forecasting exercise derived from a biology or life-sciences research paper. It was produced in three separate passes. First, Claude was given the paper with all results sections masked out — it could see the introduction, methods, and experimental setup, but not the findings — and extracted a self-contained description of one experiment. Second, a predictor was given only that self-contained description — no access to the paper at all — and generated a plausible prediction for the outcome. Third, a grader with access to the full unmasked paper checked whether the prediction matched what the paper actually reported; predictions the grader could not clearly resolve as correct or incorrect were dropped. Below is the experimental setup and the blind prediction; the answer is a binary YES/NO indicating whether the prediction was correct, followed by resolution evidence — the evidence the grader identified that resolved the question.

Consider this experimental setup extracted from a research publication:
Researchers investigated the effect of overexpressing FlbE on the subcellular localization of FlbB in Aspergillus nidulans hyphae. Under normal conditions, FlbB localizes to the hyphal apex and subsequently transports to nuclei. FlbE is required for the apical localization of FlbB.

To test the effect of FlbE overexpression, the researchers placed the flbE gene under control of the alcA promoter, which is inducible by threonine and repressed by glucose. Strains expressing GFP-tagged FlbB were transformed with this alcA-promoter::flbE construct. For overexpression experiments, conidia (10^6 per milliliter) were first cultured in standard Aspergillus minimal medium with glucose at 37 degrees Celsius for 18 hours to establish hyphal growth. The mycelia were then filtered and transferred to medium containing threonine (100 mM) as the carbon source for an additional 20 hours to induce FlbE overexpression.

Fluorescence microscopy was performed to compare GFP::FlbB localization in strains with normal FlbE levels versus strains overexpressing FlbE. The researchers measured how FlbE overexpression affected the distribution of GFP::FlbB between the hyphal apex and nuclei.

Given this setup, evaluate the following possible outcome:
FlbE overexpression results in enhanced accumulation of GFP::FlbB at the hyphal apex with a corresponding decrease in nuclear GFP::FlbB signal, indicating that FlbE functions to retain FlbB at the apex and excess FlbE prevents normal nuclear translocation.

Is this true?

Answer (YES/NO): YES